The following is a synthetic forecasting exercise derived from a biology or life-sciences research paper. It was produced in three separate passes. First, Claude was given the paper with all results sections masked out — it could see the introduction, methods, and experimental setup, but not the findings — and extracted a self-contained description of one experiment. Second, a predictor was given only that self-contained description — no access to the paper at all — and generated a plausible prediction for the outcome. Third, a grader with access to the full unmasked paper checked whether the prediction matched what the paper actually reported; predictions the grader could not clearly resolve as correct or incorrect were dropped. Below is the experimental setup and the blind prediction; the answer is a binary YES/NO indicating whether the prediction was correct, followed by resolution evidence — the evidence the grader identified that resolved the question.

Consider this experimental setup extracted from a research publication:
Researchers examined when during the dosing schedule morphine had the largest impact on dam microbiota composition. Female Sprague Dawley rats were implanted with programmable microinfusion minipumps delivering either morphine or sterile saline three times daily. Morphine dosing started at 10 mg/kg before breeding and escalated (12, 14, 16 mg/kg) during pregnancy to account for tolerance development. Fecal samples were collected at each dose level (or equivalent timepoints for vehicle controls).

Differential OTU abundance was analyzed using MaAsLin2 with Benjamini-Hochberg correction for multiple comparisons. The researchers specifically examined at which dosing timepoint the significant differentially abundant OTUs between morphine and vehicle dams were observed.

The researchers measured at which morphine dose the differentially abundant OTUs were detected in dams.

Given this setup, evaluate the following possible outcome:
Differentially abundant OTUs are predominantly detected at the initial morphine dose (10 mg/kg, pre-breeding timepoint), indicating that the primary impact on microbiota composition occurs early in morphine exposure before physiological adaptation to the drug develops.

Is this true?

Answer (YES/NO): YES